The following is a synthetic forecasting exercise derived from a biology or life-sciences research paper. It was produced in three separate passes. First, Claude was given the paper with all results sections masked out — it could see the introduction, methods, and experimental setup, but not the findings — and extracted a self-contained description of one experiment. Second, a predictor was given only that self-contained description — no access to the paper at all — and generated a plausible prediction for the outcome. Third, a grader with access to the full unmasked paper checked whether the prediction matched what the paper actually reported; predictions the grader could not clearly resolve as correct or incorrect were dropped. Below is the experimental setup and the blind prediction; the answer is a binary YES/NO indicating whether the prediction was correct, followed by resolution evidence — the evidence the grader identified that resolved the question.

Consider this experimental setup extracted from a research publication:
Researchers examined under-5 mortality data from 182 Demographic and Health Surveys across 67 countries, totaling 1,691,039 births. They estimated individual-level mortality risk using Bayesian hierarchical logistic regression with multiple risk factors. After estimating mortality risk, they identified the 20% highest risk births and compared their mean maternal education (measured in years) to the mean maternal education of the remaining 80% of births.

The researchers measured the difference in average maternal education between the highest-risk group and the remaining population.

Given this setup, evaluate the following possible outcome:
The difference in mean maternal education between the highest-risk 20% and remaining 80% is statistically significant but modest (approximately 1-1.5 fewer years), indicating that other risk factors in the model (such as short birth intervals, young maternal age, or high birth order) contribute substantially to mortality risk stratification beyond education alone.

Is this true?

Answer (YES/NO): NO